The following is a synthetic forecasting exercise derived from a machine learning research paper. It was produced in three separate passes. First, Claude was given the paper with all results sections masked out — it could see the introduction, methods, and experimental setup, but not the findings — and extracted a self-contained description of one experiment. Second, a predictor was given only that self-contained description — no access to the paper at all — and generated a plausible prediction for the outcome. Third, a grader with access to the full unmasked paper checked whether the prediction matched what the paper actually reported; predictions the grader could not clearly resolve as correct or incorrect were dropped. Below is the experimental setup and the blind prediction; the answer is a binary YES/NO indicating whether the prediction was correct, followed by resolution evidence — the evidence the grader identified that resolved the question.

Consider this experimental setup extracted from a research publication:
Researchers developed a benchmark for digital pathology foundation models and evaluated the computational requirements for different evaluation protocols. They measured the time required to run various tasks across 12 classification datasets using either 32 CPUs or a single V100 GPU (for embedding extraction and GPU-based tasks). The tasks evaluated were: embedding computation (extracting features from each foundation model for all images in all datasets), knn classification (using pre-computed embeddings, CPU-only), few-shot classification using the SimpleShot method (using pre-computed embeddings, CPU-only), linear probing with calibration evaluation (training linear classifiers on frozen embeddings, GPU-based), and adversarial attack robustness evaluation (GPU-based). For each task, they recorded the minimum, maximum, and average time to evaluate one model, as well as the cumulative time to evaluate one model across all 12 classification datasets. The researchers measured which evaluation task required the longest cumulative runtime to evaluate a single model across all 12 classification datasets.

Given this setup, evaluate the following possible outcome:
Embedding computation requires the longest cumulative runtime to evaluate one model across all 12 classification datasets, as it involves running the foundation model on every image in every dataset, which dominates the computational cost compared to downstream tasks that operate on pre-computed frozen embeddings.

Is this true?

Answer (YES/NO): NO